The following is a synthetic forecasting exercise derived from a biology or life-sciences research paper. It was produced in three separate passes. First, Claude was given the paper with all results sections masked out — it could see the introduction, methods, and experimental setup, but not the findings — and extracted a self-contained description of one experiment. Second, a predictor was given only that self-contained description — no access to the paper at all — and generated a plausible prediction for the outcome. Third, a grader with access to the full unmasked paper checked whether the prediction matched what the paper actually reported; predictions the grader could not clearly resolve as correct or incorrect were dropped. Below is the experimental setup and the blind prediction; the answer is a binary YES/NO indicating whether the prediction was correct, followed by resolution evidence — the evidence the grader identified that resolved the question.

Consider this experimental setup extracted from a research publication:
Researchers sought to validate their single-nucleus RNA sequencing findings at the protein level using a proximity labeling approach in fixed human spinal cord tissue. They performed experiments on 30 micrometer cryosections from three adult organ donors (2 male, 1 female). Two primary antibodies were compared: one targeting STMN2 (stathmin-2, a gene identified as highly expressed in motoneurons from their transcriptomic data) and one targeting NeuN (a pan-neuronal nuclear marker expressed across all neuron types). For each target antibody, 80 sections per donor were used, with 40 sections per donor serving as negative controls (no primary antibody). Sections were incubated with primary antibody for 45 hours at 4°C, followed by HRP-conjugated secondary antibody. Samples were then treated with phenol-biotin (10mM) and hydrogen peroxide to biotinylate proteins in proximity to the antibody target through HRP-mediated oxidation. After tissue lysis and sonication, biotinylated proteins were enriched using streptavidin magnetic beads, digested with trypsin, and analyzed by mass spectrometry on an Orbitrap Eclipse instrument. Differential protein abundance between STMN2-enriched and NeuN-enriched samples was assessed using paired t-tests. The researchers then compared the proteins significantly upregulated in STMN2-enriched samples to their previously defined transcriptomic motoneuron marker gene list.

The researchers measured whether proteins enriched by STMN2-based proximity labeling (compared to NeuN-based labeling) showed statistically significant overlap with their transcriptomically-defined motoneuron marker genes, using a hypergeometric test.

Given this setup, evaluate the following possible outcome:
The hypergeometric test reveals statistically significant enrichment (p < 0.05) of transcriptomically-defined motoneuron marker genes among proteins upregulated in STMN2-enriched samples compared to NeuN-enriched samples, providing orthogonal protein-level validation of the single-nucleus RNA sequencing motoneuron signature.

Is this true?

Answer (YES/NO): YES